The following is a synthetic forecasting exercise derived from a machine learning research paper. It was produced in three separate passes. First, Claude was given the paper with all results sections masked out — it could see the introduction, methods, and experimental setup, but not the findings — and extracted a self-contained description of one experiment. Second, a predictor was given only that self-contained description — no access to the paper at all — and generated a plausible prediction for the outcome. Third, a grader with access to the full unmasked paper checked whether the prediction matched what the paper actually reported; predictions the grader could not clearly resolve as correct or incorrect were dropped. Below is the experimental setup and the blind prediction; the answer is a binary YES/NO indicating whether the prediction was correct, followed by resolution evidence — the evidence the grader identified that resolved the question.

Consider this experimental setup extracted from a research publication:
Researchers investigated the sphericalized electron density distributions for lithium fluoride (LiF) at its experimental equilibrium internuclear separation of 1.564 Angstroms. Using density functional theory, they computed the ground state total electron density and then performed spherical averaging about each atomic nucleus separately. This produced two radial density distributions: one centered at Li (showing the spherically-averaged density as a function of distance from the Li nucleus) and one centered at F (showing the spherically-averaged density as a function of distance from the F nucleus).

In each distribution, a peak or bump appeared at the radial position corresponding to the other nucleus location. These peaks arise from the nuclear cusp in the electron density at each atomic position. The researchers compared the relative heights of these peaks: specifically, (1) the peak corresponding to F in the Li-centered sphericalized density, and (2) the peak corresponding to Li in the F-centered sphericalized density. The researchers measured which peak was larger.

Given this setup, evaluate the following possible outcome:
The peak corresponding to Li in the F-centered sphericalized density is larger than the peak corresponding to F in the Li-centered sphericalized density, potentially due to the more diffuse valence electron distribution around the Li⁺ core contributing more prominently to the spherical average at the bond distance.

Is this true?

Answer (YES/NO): NO